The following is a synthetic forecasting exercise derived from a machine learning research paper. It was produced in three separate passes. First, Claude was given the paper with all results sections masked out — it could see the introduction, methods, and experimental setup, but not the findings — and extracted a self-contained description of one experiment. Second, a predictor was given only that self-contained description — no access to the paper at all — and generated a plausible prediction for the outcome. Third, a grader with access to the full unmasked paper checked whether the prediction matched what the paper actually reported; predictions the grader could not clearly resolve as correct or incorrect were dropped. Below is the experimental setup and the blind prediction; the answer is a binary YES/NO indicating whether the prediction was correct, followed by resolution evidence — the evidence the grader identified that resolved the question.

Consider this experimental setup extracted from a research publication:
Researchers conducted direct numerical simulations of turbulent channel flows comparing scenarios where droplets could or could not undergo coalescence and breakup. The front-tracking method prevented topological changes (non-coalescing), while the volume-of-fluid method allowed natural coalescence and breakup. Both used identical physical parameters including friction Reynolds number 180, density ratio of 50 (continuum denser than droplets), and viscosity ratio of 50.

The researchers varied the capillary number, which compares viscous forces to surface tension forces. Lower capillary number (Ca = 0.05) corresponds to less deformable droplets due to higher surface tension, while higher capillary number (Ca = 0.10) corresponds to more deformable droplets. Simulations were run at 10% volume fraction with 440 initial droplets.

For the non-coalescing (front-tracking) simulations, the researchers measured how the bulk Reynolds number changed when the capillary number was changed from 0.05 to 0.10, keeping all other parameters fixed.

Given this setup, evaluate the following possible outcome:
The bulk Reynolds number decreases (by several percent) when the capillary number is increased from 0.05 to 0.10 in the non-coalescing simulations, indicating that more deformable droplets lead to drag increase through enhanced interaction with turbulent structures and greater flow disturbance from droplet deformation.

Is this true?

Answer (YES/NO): NO